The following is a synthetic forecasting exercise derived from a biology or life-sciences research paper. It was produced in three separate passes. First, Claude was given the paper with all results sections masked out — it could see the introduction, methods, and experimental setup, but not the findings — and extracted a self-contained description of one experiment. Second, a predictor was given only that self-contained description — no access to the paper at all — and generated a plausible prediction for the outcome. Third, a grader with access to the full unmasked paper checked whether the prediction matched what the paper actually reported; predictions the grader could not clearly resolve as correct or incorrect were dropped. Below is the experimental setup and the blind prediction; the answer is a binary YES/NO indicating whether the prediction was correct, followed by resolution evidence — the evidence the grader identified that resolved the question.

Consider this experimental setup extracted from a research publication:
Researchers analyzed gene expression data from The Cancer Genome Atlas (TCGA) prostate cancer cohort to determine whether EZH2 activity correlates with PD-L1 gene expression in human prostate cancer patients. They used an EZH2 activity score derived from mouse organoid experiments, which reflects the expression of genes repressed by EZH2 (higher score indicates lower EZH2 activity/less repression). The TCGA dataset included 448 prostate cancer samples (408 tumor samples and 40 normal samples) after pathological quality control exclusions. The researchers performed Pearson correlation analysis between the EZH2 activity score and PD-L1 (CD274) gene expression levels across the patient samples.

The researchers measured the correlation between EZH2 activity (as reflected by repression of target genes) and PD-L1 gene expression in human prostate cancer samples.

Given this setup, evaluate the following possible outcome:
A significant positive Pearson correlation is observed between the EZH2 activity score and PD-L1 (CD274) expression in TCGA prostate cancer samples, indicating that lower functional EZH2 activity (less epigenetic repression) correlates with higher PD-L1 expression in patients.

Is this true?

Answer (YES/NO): YES